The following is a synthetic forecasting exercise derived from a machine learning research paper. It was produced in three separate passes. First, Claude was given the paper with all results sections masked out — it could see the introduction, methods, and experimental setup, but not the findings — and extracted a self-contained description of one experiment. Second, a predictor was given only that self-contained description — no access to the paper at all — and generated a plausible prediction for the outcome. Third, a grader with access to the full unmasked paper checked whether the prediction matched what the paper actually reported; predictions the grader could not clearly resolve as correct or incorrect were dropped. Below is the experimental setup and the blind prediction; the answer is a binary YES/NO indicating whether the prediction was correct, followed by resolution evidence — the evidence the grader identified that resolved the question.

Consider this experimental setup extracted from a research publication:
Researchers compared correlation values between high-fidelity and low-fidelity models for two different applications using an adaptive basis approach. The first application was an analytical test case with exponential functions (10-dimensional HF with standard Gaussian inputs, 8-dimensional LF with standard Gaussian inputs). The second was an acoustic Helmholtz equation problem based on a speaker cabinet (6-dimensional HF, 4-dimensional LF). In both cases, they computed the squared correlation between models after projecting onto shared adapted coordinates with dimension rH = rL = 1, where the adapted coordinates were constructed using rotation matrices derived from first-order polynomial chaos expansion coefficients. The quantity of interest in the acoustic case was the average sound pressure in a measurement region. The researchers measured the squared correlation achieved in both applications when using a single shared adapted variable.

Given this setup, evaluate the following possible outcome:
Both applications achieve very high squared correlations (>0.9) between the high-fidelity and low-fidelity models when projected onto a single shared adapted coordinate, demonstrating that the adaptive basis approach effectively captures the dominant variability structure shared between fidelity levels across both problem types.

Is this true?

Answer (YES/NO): YES